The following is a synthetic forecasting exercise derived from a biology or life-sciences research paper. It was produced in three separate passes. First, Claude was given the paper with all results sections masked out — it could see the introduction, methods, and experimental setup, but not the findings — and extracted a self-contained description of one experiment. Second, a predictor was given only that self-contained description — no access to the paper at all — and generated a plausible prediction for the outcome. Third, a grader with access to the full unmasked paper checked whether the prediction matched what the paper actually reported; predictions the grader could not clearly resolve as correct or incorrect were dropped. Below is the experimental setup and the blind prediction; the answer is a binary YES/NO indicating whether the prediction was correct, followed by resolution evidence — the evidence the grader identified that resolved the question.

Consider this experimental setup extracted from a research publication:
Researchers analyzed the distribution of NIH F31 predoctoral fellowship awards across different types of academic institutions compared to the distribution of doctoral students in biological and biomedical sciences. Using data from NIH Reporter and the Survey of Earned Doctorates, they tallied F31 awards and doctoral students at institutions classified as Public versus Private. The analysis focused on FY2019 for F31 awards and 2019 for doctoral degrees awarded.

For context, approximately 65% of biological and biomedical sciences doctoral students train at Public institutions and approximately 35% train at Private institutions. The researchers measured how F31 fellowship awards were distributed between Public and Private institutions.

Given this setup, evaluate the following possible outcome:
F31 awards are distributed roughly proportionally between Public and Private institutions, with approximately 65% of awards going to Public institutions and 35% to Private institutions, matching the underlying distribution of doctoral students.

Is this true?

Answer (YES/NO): NO